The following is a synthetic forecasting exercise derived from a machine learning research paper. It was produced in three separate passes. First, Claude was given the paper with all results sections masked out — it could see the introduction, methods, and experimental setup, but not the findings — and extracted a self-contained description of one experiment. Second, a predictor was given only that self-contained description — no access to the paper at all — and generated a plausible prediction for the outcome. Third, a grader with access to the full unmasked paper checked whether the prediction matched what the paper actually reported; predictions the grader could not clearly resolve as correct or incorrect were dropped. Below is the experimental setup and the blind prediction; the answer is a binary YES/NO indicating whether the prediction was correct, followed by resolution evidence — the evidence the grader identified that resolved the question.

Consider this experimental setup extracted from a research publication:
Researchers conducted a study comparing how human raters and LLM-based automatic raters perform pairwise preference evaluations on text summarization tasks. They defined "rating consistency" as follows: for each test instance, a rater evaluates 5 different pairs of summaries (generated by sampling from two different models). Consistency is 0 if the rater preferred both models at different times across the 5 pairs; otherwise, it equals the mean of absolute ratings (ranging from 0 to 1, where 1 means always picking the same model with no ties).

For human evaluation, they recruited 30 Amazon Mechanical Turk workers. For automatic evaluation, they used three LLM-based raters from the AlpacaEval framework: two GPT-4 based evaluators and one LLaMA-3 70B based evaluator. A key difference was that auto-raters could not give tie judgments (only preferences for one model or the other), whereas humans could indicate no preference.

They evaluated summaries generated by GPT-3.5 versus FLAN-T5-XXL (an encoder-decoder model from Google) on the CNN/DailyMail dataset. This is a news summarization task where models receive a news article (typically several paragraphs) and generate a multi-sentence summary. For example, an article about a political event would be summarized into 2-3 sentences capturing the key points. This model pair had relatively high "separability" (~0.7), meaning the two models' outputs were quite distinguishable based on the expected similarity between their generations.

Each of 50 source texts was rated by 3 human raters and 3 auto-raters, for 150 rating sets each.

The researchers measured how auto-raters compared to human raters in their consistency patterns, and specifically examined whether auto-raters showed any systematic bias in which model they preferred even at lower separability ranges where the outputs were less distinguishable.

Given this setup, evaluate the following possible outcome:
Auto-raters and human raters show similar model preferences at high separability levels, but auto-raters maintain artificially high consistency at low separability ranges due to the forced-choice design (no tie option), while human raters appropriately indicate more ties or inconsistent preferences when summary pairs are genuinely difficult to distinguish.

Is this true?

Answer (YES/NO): NO